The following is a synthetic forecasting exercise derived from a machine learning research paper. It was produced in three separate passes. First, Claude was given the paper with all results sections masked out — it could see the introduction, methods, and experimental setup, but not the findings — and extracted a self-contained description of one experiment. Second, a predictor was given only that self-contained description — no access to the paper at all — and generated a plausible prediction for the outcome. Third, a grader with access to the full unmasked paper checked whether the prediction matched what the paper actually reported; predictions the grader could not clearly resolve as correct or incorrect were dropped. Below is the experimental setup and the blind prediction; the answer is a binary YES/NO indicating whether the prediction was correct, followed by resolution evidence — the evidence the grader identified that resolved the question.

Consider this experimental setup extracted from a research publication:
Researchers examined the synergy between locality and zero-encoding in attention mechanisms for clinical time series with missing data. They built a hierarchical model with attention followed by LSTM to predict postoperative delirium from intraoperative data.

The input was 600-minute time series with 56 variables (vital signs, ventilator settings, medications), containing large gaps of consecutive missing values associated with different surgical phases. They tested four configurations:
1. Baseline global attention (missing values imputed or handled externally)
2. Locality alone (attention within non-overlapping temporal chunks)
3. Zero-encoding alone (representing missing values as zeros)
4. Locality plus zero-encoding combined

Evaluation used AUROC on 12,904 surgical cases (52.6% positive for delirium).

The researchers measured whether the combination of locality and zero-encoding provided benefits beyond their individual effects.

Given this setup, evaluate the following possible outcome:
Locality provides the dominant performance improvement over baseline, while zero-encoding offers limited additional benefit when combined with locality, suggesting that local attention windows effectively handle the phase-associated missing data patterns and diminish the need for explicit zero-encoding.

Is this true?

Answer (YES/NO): NO